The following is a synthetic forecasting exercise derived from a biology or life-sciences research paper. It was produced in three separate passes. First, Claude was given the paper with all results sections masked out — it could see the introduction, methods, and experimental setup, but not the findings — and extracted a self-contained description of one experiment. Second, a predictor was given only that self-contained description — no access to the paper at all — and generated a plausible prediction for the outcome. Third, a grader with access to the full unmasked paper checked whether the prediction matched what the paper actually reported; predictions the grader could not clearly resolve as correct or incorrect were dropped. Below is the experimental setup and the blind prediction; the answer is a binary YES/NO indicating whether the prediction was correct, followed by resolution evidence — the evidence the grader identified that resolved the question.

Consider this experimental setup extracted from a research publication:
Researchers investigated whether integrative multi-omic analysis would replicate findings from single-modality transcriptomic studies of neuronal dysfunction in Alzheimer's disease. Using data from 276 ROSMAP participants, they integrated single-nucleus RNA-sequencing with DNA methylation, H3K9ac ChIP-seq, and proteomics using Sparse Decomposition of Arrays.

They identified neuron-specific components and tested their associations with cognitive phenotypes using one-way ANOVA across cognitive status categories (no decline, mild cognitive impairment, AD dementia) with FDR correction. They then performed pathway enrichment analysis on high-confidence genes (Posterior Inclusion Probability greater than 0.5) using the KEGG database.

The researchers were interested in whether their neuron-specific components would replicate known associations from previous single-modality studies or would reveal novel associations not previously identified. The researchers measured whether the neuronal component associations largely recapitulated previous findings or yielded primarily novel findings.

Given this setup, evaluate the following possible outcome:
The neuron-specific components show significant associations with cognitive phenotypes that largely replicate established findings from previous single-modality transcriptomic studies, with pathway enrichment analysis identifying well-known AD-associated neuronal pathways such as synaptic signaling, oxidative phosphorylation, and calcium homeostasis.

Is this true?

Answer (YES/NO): YES